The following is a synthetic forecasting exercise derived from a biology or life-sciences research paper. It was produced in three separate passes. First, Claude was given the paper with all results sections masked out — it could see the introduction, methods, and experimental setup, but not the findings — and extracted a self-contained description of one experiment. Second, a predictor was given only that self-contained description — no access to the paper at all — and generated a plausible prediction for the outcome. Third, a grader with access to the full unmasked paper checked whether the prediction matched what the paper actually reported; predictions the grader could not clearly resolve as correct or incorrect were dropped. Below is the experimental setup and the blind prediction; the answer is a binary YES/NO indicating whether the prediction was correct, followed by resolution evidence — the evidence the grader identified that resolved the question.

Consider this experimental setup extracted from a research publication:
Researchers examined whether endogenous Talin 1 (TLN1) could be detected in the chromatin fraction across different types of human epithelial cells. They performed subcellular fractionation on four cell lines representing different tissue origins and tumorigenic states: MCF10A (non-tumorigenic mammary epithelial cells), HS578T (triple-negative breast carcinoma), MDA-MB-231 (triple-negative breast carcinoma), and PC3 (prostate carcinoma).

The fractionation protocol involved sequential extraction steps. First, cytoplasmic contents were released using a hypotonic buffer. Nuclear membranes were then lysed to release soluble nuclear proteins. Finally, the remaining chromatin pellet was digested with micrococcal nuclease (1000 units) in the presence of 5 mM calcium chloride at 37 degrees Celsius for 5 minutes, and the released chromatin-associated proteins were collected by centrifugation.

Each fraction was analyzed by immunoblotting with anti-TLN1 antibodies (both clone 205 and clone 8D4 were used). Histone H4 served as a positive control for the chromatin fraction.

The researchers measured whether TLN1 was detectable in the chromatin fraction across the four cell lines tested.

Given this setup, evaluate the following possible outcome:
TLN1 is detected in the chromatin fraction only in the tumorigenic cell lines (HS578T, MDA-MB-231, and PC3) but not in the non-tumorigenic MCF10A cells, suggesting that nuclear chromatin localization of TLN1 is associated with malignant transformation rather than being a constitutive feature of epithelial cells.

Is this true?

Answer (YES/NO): NO